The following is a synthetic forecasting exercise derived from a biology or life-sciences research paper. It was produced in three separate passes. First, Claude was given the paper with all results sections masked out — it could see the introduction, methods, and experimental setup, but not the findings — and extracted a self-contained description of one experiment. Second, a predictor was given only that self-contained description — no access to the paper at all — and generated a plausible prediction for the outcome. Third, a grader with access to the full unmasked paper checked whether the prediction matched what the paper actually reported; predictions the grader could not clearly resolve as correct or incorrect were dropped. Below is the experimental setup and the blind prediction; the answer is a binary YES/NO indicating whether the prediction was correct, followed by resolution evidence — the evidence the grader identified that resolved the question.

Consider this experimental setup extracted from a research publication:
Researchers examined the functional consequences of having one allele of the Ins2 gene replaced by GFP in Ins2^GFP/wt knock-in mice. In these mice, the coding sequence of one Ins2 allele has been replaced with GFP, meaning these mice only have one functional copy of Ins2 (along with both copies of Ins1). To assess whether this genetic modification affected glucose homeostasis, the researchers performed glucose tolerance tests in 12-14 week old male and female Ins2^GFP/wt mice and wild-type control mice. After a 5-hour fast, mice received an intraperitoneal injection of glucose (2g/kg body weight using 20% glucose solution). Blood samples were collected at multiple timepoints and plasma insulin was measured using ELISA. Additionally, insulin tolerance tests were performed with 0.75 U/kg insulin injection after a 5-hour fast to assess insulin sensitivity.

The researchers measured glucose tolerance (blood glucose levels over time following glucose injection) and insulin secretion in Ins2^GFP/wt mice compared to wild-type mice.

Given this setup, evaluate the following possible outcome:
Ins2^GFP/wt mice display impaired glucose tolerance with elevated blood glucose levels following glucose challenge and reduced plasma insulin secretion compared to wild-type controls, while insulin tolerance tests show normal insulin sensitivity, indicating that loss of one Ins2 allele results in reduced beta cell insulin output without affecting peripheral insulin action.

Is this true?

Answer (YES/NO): NO